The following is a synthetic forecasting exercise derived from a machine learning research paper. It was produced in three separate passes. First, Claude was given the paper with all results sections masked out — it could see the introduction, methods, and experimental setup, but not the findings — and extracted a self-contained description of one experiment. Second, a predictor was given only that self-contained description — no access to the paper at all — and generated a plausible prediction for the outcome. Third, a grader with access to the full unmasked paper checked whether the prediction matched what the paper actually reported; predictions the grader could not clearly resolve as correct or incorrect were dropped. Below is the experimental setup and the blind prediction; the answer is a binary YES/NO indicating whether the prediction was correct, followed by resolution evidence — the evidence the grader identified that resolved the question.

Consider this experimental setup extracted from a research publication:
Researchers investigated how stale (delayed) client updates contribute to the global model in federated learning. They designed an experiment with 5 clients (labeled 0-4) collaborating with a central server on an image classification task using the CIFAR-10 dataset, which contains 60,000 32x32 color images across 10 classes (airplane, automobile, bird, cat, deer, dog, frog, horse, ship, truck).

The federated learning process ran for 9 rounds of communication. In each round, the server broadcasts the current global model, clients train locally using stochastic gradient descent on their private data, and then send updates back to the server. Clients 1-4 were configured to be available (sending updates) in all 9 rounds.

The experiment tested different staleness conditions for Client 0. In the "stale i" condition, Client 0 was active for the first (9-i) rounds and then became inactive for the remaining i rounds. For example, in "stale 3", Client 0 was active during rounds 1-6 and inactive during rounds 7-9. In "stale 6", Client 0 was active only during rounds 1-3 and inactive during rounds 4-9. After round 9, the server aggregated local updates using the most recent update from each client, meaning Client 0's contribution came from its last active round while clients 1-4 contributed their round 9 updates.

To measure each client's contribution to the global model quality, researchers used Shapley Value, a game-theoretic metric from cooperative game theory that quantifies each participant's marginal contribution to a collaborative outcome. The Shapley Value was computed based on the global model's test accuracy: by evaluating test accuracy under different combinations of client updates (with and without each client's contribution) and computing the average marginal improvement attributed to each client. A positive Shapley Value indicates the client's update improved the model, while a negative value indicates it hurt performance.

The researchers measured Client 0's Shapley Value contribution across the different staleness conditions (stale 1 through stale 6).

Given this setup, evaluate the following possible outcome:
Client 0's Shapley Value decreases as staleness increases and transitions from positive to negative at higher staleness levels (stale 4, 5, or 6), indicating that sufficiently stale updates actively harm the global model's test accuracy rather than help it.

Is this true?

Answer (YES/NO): YES